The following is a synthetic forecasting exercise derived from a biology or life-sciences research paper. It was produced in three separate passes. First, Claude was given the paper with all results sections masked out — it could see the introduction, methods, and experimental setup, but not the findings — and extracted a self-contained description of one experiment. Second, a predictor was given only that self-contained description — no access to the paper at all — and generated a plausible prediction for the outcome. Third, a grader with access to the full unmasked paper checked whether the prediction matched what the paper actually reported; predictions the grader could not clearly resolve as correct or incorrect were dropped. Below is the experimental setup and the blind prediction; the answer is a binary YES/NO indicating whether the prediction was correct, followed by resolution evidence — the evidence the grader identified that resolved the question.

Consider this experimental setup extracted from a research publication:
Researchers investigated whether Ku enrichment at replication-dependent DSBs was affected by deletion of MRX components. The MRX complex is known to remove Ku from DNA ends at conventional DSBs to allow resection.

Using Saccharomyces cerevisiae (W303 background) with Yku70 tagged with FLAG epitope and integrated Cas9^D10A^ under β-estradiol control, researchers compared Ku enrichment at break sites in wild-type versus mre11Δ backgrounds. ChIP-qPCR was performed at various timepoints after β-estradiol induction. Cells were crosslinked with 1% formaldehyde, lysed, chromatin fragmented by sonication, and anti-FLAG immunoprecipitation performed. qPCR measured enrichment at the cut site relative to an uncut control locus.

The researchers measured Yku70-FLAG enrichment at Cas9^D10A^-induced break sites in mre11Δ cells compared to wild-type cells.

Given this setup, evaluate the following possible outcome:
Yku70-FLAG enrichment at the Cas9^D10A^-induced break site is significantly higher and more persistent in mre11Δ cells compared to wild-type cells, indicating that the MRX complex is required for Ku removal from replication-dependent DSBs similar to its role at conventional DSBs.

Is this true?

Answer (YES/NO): YES